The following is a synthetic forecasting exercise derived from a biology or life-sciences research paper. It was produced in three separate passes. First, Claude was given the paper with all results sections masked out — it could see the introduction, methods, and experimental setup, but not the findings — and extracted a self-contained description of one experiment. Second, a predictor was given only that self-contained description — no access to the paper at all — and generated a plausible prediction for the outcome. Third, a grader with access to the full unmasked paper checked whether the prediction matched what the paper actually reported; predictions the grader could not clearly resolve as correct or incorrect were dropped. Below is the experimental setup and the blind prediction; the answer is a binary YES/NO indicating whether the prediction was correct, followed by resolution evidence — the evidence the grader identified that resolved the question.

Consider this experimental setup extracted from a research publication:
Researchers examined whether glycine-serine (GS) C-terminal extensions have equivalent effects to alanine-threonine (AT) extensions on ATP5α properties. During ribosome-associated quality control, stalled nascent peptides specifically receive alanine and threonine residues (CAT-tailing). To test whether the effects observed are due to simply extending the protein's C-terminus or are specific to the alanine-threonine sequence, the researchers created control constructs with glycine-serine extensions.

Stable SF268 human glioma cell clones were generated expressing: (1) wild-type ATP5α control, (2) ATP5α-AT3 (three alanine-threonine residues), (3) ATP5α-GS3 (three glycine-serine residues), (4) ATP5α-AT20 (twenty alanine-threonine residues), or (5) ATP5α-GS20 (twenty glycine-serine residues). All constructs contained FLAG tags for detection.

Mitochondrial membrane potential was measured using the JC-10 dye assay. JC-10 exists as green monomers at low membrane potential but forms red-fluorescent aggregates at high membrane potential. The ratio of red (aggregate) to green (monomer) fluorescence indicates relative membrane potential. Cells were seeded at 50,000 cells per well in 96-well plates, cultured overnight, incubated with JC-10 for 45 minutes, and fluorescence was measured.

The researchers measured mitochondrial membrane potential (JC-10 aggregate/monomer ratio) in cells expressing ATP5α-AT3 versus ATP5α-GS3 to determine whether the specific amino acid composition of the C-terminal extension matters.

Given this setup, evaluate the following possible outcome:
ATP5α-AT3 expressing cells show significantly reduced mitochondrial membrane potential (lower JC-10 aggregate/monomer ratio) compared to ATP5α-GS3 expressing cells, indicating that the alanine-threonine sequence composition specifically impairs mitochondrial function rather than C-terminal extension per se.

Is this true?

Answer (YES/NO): NO